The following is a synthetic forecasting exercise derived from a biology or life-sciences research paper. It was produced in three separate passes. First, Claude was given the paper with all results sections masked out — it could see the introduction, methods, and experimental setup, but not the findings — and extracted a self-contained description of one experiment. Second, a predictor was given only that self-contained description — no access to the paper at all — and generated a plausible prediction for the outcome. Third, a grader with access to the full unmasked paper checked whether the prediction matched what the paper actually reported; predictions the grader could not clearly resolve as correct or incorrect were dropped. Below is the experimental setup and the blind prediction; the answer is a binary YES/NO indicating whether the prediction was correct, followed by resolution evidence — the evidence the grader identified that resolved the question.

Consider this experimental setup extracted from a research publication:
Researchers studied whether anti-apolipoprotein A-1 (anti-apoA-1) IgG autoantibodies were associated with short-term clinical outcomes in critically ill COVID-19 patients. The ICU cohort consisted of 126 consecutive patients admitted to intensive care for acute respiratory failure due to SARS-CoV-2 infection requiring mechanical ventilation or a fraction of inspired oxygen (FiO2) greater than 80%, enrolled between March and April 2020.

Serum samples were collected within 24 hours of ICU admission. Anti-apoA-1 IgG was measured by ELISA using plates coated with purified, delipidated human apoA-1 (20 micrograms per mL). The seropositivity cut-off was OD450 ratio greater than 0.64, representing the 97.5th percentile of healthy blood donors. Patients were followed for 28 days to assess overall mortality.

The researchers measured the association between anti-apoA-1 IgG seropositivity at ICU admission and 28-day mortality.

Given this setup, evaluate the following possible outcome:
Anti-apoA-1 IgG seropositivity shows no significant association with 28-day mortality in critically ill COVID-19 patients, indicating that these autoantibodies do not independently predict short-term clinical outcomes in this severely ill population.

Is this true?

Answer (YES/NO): YES